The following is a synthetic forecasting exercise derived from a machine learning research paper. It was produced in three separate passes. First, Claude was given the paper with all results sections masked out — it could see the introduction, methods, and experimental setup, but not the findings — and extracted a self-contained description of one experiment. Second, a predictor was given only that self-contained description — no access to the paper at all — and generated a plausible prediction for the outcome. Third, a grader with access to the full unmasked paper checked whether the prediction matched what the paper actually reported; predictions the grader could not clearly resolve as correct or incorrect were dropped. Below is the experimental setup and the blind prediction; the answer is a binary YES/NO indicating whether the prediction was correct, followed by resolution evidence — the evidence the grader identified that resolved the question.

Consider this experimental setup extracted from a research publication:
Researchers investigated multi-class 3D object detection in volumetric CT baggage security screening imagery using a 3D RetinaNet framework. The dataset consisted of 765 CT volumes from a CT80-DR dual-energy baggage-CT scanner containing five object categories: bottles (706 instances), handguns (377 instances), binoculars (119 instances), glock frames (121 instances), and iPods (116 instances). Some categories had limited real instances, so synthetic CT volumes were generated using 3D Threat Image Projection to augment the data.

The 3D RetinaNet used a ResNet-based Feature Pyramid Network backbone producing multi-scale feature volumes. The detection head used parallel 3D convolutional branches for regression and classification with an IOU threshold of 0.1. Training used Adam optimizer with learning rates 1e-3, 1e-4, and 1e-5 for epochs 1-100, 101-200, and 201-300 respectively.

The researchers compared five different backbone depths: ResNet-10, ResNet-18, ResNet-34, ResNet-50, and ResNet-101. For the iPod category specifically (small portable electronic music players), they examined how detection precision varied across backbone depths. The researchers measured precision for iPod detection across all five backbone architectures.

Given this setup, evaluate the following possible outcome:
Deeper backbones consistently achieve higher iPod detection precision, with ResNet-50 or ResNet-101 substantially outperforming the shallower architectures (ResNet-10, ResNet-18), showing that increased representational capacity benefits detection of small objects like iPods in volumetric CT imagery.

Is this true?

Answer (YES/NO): NO